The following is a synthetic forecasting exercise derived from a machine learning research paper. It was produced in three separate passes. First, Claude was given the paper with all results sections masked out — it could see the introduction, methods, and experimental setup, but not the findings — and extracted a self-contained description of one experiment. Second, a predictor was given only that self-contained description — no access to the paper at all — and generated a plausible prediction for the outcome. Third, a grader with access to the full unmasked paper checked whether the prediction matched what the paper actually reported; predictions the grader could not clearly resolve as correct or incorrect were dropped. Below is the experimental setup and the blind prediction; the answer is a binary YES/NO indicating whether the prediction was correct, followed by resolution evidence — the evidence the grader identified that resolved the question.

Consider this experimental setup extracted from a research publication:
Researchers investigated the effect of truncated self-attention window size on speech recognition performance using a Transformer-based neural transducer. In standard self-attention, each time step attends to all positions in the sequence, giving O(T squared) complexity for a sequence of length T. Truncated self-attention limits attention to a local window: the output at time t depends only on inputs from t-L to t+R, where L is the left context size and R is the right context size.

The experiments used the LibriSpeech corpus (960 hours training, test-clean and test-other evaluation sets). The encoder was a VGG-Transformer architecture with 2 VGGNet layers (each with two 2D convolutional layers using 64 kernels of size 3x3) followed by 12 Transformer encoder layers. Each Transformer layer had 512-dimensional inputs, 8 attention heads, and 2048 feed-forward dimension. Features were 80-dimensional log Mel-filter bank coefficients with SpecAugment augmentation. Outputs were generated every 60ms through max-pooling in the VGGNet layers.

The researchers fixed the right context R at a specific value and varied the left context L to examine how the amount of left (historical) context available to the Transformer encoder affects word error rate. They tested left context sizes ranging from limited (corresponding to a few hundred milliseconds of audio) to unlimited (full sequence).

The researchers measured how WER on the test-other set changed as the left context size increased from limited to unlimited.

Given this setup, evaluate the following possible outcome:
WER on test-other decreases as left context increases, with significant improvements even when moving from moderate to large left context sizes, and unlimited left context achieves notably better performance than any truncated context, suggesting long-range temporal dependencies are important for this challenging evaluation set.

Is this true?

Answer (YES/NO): NO